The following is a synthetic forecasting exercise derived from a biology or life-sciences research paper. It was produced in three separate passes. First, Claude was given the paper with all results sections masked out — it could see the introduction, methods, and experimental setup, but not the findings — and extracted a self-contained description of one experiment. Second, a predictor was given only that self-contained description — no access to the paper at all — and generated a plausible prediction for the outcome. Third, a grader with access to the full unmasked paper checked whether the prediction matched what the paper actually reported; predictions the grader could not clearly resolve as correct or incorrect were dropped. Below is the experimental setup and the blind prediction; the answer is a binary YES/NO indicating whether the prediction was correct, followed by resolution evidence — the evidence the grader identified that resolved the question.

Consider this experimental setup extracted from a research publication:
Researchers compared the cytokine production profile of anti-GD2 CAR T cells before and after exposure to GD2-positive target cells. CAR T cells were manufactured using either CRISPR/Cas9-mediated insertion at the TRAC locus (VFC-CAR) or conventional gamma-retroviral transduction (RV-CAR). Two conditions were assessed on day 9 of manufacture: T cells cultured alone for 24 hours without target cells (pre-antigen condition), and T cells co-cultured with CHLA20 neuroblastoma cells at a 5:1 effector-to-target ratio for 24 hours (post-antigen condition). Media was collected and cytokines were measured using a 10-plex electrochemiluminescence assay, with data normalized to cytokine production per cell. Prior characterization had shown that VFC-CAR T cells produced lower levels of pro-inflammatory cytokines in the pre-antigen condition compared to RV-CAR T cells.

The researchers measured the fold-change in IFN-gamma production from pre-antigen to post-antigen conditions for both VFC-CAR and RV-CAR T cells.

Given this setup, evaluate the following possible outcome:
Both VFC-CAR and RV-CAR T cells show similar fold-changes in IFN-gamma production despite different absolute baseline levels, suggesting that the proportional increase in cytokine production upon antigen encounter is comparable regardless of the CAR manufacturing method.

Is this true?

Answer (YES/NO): NO